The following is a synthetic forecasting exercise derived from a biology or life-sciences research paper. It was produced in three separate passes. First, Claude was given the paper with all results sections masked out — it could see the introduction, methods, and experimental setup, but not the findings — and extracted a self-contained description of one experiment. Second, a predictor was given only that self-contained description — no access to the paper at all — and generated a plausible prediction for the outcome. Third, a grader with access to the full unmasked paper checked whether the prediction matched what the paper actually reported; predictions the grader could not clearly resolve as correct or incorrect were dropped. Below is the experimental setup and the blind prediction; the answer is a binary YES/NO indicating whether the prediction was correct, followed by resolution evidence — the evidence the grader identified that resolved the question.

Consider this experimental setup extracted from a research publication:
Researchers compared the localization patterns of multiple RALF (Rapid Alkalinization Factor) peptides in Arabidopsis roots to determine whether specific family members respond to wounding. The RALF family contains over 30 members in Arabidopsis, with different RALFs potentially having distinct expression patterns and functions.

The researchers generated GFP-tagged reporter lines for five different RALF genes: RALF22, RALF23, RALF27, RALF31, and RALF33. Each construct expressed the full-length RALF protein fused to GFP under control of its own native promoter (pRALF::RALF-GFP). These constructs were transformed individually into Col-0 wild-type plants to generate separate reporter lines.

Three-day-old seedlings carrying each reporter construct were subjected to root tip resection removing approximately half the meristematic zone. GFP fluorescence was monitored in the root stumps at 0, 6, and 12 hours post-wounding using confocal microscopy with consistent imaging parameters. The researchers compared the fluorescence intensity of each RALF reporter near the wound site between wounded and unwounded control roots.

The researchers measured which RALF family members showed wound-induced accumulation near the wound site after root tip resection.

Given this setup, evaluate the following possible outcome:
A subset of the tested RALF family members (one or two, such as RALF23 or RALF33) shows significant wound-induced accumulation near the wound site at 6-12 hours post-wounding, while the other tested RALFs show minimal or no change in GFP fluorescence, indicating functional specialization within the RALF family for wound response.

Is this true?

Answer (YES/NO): YES